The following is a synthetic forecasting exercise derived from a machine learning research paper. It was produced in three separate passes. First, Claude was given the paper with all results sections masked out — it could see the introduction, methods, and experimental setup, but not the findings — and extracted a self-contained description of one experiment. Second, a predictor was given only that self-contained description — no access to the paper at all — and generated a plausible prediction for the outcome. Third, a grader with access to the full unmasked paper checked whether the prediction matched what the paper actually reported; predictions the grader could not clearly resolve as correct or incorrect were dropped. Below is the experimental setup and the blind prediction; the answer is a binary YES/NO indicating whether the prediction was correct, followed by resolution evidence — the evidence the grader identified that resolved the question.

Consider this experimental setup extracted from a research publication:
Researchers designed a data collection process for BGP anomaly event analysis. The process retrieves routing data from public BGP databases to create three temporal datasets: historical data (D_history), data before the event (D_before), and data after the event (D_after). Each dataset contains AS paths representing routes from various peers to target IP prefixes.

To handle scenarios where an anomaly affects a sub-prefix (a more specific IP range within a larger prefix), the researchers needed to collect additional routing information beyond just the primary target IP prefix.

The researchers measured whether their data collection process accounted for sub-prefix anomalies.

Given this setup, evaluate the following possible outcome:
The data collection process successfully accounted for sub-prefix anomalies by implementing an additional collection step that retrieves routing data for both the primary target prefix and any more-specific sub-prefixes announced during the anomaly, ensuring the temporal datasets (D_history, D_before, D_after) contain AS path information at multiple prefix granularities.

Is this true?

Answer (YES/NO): YES